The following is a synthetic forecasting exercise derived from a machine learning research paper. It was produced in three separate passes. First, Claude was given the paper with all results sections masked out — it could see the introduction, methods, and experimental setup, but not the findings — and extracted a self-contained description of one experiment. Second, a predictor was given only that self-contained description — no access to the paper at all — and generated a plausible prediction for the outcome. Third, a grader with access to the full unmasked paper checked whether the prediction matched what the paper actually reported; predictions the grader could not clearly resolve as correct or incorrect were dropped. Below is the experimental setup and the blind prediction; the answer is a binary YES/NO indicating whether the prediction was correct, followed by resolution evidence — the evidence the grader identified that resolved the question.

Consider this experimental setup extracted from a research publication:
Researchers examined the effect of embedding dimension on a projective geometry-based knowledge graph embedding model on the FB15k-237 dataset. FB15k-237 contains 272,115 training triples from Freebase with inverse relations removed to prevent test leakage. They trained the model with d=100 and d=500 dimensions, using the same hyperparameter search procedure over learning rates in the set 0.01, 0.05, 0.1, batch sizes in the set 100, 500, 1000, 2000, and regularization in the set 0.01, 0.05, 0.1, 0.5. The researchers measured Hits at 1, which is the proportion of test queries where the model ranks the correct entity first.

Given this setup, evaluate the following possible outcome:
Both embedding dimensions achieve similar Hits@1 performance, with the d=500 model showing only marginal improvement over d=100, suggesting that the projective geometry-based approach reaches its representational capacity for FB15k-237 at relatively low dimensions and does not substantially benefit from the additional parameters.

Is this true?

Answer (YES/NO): YES